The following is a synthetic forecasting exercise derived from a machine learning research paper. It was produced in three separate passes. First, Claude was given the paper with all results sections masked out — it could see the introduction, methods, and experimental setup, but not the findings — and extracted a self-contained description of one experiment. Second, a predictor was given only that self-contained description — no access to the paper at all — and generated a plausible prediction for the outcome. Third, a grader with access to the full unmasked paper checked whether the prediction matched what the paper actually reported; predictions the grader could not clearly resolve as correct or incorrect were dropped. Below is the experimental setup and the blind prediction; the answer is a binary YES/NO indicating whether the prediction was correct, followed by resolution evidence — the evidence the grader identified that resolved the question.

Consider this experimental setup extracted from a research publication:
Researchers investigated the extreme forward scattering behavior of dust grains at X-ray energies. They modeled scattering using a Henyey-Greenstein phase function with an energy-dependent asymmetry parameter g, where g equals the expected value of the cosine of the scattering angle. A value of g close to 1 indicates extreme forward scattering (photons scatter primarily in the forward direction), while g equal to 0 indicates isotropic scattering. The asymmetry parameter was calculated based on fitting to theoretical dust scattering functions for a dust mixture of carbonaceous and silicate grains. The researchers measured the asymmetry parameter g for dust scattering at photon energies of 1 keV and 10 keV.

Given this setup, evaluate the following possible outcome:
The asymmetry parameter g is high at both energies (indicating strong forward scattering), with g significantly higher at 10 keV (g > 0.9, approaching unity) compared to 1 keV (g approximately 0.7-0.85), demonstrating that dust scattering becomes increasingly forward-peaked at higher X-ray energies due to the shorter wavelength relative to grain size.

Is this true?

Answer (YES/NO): NO